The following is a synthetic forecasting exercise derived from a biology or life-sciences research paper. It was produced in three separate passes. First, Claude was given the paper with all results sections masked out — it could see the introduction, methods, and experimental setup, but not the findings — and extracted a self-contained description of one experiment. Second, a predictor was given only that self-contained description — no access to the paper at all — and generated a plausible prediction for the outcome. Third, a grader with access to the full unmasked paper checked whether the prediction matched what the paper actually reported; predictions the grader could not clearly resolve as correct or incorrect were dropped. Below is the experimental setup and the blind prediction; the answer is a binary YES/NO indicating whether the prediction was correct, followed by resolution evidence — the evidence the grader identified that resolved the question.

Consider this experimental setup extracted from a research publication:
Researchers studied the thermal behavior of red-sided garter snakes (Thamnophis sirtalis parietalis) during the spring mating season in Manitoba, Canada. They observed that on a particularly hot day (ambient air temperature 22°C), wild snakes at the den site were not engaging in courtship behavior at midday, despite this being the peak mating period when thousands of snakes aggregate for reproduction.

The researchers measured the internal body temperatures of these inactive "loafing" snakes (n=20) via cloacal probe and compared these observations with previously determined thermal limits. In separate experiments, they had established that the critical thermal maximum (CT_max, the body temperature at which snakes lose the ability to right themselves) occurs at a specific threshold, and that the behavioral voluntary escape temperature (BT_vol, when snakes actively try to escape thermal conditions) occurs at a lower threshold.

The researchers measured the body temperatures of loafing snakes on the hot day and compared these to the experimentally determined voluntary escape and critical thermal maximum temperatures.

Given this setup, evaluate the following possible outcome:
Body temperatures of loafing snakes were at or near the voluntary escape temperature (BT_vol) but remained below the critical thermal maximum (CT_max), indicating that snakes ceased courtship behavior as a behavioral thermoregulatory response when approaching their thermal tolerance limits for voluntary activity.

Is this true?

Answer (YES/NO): NO